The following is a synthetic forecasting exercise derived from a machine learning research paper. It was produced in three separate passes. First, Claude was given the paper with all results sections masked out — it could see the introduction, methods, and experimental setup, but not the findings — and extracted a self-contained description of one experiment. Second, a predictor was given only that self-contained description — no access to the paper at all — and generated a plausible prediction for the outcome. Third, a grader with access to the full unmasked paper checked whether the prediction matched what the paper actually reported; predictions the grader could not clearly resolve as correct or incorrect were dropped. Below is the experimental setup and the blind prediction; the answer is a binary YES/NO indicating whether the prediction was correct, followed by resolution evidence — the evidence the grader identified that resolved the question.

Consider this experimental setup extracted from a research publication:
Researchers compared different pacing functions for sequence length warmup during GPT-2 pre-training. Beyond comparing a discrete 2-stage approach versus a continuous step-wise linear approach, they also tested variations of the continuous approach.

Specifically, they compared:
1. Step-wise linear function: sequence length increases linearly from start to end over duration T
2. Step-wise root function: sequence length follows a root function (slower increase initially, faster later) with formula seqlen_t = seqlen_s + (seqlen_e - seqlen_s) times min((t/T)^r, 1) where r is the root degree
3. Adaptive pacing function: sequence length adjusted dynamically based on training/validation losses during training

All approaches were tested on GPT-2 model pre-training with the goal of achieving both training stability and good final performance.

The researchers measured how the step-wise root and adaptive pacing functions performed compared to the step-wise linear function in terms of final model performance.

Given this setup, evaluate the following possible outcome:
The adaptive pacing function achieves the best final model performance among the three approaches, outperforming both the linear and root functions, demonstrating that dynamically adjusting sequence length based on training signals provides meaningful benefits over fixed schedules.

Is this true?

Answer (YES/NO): NO